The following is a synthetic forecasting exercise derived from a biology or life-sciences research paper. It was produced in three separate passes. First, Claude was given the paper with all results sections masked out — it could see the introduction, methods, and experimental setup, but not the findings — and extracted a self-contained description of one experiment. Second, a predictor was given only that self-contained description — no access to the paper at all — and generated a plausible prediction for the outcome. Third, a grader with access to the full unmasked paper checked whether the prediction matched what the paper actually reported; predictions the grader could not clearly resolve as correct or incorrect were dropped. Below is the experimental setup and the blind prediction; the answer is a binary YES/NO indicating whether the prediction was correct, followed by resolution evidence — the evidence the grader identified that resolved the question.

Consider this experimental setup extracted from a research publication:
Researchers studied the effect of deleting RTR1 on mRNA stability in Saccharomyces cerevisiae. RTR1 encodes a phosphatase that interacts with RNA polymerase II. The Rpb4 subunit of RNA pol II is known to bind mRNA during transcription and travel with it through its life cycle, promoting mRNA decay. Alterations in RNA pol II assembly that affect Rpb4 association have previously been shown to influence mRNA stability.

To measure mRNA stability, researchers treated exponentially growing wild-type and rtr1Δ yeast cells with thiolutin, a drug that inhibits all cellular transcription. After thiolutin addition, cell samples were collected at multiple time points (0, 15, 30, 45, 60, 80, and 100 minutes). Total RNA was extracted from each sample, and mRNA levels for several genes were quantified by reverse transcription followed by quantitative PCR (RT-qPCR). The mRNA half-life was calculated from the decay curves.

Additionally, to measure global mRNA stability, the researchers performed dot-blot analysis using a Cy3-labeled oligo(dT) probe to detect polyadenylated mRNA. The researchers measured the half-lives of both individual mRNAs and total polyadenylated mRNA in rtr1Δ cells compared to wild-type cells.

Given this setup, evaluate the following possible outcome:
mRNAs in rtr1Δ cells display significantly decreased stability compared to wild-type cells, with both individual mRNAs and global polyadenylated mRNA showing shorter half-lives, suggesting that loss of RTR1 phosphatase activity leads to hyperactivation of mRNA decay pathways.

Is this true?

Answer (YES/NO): NO